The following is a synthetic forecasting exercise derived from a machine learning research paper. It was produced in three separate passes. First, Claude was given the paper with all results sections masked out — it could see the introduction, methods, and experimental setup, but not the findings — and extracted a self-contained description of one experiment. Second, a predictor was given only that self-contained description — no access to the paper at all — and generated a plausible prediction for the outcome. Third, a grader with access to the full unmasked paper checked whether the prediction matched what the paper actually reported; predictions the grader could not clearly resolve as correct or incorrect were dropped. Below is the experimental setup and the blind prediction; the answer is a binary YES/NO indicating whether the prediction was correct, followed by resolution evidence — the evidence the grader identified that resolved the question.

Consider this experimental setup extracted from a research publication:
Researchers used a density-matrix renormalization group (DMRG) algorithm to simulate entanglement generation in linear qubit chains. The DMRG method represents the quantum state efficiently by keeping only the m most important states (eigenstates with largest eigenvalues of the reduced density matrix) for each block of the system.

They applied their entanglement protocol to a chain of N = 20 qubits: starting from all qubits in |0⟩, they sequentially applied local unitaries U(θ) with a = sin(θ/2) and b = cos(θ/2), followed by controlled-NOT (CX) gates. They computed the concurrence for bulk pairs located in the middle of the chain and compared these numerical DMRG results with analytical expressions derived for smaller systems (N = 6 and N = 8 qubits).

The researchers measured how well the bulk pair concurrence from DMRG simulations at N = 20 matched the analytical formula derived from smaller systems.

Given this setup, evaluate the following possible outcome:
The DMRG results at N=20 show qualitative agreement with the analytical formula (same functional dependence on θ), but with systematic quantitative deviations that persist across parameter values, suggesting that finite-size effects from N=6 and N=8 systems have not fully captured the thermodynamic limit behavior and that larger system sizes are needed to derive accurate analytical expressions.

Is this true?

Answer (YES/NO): NO